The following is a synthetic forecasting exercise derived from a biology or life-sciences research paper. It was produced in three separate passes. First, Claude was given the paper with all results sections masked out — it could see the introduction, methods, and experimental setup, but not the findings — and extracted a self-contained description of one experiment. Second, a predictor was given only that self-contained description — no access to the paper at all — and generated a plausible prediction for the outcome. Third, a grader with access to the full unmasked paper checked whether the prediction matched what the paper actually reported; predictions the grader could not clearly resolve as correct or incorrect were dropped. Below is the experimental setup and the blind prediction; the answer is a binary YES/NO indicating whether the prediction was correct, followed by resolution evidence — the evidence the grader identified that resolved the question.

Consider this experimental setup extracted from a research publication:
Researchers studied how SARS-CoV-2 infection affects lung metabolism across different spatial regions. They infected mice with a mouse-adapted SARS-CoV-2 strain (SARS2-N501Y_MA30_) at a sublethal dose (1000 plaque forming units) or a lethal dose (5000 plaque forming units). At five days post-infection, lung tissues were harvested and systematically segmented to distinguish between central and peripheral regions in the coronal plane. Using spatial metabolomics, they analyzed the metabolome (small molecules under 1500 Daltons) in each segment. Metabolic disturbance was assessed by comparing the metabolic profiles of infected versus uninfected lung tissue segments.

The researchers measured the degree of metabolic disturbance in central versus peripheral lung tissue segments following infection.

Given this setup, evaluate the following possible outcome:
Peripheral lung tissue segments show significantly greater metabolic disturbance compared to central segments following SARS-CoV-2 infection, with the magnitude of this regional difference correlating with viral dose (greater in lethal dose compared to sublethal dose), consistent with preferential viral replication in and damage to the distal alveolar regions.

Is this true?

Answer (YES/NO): NO